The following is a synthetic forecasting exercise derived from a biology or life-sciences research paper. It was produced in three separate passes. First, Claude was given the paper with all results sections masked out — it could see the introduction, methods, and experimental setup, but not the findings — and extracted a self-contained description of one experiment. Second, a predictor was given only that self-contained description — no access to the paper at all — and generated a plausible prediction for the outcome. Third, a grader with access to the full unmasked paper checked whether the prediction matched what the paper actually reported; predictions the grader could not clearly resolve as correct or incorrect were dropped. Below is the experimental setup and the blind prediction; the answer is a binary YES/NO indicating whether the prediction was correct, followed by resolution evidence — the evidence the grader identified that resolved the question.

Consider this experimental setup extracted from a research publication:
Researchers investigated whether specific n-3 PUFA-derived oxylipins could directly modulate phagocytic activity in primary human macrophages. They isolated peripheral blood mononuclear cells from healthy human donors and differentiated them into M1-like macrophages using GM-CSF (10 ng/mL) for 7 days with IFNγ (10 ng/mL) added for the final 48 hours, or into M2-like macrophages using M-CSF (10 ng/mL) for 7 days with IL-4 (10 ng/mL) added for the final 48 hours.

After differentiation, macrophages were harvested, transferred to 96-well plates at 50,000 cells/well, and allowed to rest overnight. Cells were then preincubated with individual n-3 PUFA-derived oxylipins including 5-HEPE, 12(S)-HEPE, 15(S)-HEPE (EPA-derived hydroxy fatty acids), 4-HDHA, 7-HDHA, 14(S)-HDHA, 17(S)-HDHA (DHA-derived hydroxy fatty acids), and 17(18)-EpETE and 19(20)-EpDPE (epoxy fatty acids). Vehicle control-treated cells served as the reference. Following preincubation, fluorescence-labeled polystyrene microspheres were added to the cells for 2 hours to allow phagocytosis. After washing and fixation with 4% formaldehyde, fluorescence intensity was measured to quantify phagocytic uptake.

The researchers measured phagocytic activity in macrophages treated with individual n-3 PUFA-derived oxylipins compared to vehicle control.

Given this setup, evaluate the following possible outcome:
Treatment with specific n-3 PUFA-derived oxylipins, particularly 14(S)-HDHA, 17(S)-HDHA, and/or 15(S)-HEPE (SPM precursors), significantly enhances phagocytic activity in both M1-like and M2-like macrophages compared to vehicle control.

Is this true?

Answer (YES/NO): NO